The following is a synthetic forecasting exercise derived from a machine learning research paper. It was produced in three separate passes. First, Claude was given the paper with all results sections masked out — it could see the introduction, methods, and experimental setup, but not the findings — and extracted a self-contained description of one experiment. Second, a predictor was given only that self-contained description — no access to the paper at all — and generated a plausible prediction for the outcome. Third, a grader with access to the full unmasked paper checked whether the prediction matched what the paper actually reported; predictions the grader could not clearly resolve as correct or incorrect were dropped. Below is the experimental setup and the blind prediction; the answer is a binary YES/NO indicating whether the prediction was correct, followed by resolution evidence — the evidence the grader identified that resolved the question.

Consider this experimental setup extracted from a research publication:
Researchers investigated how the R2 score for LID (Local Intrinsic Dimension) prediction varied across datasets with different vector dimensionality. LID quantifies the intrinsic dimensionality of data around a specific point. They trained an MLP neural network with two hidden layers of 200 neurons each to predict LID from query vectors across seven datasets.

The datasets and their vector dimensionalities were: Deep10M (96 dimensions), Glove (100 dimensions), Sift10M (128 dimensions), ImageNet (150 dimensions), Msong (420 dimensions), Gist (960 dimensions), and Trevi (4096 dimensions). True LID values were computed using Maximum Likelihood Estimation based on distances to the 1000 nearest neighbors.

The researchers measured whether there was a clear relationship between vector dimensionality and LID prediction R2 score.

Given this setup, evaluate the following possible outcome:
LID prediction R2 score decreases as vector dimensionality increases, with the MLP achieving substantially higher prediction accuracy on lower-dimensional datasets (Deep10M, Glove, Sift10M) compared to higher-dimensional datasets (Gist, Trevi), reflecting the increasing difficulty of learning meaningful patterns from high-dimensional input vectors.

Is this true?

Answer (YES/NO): NO